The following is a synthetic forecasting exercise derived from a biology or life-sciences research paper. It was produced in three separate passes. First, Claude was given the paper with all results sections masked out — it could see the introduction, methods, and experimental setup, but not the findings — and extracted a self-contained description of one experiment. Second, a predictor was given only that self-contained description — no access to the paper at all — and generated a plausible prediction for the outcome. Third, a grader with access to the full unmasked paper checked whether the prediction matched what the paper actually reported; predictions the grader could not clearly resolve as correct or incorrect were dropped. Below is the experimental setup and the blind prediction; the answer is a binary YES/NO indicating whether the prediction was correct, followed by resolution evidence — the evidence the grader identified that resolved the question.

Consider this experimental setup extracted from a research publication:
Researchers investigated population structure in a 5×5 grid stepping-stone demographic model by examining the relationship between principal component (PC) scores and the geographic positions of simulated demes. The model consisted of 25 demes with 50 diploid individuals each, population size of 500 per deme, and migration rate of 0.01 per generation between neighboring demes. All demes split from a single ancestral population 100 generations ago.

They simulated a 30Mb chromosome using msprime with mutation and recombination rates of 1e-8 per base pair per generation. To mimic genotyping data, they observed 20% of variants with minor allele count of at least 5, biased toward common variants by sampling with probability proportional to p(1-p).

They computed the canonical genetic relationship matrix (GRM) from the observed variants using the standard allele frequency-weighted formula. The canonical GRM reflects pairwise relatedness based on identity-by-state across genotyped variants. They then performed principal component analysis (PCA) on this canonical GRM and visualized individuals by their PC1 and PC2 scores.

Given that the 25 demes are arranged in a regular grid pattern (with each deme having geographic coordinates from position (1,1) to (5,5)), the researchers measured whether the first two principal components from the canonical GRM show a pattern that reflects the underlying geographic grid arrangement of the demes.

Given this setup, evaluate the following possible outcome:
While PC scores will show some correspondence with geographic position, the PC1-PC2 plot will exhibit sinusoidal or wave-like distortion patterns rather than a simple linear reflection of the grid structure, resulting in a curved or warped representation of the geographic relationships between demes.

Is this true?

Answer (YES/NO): NO